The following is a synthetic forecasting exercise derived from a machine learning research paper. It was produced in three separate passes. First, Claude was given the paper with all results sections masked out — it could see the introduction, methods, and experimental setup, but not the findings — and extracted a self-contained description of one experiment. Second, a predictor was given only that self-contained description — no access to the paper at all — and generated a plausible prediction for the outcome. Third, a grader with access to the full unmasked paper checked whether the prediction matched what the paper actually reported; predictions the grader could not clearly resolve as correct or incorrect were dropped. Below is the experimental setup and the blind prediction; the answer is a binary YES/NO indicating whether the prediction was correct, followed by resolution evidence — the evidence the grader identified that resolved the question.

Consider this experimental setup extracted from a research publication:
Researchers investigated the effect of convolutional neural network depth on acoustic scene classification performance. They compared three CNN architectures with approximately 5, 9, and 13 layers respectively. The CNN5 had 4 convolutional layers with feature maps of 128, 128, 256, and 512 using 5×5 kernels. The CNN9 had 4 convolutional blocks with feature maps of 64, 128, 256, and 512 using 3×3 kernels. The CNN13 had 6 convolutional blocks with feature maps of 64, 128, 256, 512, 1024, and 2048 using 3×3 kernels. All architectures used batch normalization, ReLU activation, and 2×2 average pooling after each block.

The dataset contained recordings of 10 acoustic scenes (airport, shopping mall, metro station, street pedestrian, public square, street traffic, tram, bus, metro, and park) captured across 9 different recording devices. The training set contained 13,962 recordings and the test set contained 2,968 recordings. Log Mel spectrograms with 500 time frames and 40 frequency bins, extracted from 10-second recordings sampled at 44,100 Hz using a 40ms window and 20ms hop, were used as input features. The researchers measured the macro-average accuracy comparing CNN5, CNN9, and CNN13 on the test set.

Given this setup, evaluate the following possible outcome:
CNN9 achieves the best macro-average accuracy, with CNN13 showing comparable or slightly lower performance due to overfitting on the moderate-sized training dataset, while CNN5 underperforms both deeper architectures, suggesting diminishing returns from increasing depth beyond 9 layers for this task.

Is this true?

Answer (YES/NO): NO